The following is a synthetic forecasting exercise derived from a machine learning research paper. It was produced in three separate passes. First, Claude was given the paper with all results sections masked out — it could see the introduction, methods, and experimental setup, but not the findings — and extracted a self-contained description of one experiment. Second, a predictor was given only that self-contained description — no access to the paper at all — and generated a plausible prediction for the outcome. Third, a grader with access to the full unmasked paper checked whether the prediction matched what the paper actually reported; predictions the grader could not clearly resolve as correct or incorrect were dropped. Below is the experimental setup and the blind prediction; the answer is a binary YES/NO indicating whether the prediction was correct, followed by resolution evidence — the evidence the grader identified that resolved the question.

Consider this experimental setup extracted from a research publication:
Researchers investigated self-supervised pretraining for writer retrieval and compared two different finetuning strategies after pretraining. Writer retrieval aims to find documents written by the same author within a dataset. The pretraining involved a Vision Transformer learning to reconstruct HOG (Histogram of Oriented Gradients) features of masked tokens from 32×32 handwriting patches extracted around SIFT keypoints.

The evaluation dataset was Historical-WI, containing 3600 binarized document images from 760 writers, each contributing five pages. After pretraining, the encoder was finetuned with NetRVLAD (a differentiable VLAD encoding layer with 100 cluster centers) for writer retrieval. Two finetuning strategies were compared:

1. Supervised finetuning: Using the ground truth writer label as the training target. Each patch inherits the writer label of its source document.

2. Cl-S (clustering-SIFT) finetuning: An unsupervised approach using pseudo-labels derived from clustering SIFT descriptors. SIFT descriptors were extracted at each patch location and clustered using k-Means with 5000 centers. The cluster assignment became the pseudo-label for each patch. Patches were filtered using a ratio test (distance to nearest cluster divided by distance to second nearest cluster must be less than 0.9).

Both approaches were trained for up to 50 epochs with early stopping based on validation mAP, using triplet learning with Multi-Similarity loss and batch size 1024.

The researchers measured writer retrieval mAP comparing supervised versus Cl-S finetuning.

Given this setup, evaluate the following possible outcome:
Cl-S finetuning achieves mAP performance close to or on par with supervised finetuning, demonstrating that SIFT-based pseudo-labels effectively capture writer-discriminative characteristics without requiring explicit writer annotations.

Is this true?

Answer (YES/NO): NO